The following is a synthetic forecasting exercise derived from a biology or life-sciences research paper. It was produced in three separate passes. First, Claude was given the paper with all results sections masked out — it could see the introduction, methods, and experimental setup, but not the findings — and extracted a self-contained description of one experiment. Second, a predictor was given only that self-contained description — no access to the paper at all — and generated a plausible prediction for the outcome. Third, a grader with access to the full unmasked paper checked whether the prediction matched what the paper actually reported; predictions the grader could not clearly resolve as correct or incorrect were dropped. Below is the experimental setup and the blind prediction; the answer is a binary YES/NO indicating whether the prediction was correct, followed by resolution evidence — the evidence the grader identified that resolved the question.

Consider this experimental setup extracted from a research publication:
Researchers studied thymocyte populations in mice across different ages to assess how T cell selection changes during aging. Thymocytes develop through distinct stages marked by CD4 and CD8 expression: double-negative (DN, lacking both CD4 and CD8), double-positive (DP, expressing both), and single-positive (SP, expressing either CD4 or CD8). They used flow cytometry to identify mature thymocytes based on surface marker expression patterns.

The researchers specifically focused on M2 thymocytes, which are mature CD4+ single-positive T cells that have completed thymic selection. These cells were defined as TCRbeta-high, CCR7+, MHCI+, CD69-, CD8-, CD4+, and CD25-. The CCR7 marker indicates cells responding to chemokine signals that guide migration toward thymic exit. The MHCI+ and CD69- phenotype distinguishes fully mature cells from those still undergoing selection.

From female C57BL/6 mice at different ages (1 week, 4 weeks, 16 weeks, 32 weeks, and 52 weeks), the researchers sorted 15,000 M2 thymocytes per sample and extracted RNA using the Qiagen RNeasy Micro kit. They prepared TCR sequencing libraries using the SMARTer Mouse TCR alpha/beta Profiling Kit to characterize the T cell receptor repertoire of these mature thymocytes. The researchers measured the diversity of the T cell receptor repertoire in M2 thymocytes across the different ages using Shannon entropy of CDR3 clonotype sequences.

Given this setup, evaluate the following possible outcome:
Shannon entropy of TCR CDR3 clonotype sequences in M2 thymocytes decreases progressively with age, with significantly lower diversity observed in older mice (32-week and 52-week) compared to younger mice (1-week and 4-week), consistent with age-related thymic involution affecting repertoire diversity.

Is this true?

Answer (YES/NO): NO